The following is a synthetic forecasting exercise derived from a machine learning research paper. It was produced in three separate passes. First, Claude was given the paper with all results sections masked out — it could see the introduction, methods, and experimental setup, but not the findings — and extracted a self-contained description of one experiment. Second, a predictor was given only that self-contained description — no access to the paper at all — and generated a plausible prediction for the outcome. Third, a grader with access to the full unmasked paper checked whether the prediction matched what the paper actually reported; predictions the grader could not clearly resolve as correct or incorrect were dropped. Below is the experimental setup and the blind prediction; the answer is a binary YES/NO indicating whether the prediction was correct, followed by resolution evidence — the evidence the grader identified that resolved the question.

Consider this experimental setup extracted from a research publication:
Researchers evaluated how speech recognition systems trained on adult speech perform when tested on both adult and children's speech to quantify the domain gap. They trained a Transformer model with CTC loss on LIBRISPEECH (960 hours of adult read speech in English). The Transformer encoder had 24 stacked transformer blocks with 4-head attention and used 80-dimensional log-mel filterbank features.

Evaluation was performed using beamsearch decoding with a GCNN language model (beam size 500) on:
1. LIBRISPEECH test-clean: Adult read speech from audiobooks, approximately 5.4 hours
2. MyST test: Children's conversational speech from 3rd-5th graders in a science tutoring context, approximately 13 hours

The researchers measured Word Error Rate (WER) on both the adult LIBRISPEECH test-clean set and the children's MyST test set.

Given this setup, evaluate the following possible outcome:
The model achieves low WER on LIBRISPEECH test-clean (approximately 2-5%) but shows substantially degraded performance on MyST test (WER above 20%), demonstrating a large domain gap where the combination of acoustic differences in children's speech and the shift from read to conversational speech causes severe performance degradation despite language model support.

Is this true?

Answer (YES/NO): YES